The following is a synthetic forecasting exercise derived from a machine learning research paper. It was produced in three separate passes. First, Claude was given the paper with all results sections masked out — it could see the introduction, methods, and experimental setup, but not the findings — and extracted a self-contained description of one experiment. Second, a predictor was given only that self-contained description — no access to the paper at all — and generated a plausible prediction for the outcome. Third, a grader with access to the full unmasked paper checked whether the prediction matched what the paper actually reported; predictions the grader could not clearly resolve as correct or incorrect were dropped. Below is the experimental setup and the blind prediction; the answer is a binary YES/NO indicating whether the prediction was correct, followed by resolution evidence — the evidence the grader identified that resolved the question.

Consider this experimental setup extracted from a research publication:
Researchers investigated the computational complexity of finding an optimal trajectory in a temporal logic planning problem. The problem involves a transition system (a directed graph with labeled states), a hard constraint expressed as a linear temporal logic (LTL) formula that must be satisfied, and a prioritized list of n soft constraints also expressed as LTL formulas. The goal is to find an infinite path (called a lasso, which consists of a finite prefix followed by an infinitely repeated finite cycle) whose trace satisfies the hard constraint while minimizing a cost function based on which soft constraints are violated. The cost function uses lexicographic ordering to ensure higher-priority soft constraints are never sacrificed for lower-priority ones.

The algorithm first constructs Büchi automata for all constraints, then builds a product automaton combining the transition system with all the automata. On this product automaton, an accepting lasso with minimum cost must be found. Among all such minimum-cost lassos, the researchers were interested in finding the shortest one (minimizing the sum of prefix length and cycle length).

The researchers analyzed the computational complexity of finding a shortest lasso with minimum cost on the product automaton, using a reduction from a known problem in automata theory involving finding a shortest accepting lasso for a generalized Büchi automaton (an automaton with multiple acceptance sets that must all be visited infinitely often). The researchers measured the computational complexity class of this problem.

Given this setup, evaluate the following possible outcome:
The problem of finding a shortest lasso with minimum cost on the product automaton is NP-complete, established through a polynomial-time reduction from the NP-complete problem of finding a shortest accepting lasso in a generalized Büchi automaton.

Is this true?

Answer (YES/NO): NO